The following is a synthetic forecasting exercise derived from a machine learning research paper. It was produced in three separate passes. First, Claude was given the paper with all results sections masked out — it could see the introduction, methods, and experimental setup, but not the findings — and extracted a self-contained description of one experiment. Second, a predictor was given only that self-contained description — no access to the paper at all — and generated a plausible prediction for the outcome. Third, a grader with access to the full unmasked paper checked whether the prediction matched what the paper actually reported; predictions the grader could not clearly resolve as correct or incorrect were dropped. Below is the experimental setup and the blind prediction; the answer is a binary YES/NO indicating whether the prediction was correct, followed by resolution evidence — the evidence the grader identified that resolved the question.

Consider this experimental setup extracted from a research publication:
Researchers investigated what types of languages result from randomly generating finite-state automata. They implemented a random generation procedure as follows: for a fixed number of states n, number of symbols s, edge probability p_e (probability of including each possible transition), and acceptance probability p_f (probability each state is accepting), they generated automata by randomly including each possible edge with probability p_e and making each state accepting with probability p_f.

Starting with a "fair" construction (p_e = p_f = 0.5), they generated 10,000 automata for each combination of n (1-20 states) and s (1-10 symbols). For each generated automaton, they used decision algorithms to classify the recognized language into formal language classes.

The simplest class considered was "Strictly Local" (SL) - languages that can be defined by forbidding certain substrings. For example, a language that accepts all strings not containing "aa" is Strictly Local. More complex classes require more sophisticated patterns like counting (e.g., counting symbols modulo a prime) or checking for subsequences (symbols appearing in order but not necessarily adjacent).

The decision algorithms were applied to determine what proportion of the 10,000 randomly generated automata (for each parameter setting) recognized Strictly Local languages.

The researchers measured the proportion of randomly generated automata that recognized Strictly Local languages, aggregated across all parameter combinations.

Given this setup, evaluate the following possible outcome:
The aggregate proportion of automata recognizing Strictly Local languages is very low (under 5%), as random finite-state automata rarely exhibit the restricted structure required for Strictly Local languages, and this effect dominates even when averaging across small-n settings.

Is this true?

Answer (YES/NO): NO